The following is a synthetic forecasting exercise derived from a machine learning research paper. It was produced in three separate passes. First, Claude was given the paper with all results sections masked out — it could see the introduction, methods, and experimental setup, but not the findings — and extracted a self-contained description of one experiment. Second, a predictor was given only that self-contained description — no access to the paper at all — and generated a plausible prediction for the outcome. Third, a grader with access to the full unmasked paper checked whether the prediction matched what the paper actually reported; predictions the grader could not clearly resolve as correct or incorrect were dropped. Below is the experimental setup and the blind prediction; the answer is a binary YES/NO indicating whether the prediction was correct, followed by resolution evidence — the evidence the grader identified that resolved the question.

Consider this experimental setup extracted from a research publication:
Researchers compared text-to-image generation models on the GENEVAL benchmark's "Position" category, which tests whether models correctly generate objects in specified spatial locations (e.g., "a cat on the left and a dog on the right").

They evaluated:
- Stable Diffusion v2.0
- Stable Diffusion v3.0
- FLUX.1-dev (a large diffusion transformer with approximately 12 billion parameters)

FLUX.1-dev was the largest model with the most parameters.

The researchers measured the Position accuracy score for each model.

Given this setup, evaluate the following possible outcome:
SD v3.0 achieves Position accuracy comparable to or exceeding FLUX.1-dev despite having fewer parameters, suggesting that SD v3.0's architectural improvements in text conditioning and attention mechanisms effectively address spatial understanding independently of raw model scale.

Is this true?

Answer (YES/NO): YES